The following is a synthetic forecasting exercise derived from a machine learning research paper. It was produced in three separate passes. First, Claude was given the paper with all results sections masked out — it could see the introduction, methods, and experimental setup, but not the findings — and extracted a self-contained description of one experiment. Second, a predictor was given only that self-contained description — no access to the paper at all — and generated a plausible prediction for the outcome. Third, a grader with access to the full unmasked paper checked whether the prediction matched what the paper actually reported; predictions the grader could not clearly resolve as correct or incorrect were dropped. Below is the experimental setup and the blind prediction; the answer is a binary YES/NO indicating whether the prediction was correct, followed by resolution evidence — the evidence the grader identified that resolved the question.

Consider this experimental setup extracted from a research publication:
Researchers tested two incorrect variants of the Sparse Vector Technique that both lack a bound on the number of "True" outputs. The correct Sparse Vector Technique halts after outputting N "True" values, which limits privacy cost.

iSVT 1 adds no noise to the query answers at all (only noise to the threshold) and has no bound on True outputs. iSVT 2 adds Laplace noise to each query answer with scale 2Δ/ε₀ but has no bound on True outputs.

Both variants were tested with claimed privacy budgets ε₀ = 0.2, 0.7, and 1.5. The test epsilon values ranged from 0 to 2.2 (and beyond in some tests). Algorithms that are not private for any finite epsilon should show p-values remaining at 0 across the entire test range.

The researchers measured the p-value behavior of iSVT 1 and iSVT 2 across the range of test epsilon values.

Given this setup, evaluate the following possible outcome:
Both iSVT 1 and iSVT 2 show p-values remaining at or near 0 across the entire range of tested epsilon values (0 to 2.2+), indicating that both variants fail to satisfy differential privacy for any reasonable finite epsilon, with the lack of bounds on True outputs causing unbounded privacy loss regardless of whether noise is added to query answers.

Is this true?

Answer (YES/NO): NO